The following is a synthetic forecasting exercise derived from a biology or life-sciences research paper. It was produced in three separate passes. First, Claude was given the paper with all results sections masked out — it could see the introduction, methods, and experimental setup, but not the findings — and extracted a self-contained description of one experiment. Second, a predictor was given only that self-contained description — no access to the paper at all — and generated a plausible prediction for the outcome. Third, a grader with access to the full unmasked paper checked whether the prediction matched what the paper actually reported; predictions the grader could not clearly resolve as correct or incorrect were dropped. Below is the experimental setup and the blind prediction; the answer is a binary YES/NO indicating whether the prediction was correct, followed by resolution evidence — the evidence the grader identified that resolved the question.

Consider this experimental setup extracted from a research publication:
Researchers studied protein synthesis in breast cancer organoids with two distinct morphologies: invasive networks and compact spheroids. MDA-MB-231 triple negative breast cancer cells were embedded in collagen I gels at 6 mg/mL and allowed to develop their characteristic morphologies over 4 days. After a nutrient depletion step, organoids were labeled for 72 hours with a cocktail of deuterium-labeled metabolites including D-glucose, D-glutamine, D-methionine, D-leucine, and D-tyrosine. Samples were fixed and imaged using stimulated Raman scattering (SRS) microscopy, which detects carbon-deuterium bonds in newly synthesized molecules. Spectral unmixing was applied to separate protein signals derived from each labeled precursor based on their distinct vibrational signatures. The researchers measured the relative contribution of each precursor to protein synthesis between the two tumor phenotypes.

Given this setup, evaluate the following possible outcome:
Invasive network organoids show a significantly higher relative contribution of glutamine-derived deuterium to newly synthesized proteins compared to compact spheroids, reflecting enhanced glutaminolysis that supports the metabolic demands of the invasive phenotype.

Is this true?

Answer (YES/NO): NO